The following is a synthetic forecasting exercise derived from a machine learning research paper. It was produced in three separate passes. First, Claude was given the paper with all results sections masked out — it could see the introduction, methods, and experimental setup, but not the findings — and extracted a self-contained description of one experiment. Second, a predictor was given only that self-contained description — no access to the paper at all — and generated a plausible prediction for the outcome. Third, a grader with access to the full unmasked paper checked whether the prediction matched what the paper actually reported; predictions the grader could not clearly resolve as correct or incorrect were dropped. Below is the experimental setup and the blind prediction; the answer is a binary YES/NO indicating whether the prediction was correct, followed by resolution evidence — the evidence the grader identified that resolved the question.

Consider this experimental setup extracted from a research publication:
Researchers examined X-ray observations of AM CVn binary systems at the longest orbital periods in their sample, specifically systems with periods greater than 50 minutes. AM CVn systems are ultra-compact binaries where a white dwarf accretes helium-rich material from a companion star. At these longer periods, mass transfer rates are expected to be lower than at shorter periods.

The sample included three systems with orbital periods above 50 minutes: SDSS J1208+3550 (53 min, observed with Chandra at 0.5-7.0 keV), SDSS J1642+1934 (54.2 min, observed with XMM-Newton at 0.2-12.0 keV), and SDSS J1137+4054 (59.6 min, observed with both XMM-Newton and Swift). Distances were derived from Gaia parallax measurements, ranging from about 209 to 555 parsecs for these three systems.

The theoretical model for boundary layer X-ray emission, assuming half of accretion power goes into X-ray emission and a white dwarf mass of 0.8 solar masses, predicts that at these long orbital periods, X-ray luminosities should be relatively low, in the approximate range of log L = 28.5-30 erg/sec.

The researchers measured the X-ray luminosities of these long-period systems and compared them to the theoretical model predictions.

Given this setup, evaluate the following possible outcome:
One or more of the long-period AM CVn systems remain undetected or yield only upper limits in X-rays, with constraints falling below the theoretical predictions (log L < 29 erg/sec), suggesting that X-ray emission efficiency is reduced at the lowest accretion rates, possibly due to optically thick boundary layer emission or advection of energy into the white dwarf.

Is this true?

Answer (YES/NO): NO